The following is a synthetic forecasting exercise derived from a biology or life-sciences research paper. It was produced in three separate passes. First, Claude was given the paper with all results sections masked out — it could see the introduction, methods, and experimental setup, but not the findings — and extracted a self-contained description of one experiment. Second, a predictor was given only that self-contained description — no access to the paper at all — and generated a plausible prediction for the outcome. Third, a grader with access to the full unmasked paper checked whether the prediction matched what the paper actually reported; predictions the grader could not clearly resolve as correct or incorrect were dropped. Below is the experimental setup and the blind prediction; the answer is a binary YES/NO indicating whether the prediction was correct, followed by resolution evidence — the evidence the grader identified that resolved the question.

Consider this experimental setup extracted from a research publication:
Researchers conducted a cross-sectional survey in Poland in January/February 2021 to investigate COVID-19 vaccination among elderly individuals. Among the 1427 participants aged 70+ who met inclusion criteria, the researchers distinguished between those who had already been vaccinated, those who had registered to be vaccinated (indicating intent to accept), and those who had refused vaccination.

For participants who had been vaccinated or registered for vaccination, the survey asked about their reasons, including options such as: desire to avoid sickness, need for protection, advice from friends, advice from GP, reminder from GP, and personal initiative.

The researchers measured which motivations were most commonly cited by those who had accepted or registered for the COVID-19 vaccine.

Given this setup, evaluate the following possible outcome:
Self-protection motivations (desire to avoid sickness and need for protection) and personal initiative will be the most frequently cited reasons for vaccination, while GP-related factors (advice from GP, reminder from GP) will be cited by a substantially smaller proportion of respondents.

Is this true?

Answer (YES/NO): NO